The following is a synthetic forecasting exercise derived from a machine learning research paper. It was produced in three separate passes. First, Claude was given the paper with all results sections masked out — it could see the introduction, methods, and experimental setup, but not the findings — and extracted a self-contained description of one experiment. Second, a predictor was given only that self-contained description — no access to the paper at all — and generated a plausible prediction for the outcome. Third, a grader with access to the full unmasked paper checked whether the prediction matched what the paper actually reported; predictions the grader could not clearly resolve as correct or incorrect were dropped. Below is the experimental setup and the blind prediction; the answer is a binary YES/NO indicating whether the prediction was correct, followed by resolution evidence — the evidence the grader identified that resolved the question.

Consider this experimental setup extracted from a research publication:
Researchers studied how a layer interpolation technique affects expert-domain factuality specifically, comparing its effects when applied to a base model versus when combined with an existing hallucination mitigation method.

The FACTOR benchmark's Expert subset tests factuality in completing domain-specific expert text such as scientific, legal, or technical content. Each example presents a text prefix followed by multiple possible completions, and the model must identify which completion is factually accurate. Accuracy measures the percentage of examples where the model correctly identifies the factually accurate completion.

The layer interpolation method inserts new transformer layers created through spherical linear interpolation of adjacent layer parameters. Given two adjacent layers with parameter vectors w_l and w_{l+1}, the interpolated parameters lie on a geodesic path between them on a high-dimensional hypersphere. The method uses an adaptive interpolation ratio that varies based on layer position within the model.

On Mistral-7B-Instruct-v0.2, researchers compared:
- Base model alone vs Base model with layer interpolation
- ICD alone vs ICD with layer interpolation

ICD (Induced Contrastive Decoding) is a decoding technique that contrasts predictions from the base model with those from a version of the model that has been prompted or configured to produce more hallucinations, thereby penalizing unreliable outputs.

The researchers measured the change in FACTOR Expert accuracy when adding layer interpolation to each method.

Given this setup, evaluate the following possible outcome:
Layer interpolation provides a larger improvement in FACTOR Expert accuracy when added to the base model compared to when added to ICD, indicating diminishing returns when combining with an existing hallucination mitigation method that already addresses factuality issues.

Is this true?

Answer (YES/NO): NO